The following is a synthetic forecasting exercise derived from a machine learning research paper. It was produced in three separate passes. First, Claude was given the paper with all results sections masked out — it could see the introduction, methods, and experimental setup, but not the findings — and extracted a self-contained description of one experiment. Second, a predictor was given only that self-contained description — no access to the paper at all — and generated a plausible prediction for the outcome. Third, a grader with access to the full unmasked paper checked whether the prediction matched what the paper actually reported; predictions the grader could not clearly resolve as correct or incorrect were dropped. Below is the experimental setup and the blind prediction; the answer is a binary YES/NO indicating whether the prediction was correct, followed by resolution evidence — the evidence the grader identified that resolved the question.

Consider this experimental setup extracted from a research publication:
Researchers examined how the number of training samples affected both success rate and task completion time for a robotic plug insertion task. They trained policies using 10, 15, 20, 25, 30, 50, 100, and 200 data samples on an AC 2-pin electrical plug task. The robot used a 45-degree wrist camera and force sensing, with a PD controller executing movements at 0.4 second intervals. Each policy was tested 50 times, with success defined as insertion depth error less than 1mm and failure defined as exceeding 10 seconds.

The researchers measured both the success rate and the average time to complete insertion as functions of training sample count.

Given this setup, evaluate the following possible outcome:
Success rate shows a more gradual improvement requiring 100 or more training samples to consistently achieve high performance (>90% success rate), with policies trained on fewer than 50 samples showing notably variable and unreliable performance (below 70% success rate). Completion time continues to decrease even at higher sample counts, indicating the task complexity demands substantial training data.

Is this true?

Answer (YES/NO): NO